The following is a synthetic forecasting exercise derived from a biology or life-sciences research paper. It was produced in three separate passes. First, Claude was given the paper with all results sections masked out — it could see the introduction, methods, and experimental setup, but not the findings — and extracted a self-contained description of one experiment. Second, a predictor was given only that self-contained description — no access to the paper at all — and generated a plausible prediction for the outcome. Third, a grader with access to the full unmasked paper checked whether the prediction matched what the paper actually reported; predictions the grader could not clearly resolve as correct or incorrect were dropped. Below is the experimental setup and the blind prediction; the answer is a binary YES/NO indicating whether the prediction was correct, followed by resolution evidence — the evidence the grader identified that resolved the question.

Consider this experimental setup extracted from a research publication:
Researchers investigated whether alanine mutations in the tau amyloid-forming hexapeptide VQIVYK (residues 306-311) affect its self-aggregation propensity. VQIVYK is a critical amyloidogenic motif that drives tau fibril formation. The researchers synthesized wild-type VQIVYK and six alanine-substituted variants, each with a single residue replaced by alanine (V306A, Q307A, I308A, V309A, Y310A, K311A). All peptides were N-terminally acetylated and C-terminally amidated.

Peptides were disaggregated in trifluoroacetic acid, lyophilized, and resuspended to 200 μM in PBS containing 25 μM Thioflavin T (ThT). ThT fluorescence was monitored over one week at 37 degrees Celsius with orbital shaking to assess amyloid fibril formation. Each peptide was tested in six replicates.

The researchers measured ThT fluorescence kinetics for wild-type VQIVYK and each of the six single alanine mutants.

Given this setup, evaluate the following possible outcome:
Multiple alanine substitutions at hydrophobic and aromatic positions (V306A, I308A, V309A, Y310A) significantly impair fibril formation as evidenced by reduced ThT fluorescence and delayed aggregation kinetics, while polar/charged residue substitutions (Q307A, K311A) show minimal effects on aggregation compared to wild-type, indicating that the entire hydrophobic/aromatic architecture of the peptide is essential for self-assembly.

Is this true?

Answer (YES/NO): YES